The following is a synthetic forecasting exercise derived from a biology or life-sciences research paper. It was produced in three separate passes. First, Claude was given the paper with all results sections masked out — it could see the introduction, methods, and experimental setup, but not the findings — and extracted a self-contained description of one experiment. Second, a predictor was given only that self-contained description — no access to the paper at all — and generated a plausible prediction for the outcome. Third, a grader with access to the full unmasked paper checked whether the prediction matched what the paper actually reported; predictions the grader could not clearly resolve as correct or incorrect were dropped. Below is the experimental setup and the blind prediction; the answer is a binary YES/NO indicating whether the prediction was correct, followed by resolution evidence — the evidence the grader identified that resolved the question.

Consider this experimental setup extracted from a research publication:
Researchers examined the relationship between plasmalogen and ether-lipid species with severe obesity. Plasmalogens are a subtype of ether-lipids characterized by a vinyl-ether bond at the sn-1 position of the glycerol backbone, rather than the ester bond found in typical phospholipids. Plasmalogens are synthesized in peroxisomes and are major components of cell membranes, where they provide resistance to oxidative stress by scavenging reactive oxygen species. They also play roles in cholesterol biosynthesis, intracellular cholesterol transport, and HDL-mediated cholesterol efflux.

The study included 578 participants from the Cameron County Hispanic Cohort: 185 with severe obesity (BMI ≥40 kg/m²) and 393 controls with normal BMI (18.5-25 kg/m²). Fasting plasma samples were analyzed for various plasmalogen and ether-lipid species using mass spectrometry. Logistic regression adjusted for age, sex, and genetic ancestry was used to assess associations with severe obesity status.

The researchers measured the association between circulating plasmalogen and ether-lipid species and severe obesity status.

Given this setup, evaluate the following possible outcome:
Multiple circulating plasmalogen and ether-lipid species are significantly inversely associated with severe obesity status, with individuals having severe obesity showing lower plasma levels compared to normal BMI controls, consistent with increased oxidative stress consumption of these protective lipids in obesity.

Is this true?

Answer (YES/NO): YES